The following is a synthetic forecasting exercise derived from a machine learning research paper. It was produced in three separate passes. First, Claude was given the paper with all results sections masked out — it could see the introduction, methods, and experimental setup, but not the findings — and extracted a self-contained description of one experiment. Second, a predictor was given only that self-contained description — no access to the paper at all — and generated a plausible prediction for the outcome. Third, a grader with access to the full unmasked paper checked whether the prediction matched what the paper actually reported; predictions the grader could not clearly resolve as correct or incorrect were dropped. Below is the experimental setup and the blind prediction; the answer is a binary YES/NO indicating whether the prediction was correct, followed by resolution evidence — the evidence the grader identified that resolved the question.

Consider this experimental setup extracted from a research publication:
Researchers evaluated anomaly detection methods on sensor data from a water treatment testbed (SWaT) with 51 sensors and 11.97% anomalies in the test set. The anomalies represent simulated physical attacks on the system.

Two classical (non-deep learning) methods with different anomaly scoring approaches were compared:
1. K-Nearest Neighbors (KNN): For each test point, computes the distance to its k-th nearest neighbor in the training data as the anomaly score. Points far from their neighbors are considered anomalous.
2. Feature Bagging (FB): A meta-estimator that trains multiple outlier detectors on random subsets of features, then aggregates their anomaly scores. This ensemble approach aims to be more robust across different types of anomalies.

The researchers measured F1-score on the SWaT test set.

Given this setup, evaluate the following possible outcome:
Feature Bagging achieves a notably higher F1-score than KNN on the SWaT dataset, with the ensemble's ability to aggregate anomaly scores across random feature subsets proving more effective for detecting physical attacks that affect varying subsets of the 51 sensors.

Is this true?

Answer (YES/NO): NO